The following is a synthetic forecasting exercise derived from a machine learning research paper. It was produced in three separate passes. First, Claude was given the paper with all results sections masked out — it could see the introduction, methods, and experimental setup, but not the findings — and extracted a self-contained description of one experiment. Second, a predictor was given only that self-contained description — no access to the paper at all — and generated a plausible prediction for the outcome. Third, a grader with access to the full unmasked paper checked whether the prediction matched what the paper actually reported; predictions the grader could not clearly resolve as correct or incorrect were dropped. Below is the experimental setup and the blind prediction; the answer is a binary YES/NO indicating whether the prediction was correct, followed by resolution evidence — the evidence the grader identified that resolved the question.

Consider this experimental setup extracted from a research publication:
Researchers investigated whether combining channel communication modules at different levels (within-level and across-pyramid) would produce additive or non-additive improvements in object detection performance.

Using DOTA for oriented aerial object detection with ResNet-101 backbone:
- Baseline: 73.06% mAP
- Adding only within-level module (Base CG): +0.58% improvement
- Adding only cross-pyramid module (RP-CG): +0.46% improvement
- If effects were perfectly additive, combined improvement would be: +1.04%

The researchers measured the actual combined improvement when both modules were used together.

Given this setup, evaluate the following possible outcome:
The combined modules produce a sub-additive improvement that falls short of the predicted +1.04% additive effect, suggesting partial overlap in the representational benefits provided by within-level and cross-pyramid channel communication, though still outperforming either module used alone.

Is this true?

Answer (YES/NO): NO